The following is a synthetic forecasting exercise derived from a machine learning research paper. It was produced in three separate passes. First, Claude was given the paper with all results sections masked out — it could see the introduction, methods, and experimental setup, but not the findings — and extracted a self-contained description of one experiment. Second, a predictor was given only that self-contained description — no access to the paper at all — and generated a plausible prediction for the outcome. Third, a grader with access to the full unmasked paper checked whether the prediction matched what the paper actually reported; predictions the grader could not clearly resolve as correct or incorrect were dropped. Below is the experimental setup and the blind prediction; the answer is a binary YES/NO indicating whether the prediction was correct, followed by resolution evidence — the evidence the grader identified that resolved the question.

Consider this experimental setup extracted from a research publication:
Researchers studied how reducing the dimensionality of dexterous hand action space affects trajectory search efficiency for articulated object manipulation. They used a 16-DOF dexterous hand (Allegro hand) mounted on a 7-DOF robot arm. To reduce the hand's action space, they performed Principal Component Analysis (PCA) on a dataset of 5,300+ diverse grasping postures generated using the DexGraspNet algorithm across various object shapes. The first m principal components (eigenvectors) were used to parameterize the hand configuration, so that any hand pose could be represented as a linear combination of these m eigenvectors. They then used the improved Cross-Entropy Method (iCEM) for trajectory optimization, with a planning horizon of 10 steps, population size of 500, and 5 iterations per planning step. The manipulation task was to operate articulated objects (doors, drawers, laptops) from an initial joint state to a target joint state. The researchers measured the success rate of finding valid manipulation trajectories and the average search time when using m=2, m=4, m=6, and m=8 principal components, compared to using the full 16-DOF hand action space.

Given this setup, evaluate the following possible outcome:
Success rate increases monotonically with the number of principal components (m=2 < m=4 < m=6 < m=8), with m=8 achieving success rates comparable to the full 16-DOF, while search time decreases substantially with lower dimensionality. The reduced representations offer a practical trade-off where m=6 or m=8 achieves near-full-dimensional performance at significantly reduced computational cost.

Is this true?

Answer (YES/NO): NO